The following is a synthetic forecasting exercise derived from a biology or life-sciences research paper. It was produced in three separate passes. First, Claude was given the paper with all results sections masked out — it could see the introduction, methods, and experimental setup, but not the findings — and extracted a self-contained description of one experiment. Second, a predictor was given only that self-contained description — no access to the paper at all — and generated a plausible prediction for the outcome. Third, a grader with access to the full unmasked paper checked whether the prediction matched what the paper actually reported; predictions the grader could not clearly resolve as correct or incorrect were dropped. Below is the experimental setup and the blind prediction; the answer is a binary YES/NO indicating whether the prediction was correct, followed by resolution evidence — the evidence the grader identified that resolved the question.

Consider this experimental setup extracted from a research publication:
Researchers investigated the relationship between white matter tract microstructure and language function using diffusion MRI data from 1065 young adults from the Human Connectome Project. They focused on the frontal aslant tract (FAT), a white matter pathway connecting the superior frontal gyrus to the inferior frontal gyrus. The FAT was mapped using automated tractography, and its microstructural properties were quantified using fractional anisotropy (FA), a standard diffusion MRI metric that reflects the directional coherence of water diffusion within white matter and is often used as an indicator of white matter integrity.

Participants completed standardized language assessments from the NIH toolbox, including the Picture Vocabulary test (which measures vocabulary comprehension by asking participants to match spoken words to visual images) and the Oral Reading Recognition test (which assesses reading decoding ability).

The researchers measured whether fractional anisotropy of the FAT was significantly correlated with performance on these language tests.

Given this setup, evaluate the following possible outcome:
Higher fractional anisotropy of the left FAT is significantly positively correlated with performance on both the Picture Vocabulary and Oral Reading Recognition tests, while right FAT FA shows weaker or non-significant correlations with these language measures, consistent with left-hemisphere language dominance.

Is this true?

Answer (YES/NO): NO